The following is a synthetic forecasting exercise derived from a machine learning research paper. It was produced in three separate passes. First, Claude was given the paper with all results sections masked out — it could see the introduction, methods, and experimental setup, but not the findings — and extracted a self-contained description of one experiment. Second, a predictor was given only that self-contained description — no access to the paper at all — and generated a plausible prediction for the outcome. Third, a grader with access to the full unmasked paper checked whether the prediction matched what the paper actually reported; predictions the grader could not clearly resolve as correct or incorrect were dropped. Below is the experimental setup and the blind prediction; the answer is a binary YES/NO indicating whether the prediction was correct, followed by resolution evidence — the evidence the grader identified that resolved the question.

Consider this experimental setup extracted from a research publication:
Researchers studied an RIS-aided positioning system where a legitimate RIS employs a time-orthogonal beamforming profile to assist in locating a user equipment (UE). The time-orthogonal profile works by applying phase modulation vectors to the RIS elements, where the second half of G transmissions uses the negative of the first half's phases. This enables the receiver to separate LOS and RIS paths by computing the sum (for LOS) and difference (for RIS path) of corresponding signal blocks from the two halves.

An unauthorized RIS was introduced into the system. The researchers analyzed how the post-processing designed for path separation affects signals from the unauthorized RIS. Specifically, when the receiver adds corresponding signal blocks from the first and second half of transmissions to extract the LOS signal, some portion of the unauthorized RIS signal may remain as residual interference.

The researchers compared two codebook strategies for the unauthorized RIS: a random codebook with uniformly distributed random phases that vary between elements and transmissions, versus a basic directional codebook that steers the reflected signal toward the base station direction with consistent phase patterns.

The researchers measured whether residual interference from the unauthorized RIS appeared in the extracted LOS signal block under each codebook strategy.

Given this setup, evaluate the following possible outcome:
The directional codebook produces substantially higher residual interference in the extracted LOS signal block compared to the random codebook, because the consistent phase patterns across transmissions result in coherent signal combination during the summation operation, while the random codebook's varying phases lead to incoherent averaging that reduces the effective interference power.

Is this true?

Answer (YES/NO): NO